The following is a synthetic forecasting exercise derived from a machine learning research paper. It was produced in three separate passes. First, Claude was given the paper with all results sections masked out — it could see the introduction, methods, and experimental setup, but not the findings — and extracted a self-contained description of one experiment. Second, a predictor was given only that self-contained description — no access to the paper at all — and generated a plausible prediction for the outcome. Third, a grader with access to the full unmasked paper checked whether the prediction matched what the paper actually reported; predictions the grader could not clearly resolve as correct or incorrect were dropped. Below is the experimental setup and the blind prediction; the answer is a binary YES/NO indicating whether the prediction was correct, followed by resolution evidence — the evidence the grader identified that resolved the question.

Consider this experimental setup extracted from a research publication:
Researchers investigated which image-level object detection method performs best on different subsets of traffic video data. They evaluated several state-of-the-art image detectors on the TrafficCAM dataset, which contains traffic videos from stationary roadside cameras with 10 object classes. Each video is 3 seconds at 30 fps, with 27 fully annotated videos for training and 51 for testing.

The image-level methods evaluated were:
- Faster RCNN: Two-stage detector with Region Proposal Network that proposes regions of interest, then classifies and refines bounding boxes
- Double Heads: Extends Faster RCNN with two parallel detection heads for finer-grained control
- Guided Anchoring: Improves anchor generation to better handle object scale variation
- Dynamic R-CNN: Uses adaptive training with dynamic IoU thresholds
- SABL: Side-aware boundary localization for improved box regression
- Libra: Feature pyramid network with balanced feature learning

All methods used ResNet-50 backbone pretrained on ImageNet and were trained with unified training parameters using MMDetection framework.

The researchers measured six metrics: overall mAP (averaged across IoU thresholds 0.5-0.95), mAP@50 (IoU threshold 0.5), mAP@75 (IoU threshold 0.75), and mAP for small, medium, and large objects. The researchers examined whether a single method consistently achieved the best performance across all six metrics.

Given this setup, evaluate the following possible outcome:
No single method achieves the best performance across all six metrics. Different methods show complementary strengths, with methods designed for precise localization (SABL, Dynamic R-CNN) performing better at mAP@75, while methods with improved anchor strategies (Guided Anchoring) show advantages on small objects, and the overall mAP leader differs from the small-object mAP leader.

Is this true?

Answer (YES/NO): NO